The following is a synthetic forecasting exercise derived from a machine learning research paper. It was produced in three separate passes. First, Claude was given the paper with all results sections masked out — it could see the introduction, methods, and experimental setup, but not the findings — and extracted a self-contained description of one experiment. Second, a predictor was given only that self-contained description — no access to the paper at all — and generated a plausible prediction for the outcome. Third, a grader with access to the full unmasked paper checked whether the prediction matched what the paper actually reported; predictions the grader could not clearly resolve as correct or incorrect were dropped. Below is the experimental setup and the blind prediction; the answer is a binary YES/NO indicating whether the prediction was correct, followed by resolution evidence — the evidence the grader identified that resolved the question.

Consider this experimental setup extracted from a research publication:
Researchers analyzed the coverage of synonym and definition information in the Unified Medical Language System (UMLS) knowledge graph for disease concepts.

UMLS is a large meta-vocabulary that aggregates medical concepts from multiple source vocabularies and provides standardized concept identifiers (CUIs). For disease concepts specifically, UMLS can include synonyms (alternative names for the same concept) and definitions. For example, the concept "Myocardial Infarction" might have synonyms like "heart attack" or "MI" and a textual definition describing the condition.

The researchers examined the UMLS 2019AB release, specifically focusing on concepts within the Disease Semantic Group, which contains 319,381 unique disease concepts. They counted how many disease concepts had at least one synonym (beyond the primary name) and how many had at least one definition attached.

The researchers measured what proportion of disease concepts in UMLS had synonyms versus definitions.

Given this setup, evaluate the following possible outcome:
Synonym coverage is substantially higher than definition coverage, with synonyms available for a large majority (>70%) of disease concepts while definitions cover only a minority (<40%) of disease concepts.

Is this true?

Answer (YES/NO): NO